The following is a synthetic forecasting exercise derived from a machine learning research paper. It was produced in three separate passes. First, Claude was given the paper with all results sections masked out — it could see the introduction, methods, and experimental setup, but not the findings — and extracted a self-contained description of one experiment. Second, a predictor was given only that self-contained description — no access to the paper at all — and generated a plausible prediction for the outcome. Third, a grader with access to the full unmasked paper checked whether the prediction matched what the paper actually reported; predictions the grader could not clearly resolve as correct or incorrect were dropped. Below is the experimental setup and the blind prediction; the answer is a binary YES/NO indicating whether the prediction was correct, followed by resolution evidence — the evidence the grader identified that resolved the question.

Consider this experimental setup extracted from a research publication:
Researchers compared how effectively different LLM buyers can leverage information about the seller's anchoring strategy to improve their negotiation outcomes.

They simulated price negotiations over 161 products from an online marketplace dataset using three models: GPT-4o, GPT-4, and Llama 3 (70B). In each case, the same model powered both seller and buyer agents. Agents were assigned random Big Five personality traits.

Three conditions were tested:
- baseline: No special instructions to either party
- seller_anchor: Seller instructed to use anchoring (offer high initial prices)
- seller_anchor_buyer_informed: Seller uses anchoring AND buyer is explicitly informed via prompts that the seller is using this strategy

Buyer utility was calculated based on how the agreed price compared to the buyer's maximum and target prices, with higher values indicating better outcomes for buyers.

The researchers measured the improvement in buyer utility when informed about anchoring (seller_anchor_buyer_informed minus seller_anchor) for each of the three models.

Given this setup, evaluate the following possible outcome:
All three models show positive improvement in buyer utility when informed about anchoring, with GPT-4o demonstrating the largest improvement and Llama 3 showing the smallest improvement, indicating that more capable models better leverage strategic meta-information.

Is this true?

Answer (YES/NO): NO